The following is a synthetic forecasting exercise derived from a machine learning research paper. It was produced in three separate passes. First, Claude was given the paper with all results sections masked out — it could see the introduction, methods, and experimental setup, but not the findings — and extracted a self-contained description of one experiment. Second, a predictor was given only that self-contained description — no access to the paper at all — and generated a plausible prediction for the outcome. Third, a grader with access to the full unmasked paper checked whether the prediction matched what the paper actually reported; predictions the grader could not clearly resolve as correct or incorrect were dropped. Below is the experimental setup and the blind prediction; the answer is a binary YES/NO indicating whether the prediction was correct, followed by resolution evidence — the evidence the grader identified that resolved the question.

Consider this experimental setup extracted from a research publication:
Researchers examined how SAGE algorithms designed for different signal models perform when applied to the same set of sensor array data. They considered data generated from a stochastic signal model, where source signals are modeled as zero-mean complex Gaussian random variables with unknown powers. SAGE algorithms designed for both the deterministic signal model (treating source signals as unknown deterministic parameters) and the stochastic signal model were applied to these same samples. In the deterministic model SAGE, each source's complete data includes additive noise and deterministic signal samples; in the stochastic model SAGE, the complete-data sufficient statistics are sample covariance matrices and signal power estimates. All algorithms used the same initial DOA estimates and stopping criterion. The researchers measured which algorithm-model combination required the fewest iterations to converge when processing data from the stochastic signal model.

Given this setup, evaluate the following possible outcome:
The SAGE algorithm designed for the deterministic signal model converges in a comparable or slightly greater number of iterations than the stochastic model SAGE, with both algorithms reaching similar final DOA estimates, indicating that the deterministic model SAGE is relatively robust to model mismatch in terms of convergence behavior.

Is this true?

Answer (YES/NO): NO